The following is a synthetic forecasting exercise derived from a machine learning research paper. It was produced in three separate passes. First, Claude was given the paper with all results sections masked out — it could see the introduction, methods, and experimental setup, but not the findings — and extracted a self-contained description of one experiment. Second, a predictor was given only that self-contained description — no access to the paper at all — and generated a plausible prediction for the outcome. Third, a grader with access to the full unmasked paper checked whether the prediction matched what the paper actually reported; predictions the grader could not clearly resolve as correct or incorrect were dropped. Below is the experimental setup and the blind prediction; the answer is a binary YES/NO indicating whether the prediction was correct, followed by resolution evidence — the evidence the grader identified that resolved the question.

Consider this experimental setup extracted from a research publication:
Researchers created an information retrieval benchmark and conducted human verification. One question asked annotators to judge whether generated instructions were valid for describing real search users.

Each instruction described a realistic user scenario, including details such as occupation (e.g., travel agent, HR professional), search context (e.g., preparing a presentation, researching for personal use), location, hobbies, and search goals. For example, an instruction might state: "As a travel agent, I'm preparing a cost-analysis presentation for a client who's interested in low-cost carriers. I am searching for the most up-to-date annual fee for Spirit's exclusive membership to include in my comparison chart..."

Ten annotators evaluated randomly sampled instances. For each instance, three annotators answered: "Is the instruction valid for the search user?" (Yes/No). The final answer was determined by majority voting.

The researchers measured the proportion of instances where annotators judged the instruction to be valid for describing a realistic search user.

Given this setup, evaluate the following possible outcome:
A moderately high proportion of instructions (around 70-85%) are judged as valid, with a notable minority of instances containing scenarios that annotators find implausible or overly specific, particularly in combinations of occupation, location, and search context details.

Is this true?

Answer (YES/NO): NO